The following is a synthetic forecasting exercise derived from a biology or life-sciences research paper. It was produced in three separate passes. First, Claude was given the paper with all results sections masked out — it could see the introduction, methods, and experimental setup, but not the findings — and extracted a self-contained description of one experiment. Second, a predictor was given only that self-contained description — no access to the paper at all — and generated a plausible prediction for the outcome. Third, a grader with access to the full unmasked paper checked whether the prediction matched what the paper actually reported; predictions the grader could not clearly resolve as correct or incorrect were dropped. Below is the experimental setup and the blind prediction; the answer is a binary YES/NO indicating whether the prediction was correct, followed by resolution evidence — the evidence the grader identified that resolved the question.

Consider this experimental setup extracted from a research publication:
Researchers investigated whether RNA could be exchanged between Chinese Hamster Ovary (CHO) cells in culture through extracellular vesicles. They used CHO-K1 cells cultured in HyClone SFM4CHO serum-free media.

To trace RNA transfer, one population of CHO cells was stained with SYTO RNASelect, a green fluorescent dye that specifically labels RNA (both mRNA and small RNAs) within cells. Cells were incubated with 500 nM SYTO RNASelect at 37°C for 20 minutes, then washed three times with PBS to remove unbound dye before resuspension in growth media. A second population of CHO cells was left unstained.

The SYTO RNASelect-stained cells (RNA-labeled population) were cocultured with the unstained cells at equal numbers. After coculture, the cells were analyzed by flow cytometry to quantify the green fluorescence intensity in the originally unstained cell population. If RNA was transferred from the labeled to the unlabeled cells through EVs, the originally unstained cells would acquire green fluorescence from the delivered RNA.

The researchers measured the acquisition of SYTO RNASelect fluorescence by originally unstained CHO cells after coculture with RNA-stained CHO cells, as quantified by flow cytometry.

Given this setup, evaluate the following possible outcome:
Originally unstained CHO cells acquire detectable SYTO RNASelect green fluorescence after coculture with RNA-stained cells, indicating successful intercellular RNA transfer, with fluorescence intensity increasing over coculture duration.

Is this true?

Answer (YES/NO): YES